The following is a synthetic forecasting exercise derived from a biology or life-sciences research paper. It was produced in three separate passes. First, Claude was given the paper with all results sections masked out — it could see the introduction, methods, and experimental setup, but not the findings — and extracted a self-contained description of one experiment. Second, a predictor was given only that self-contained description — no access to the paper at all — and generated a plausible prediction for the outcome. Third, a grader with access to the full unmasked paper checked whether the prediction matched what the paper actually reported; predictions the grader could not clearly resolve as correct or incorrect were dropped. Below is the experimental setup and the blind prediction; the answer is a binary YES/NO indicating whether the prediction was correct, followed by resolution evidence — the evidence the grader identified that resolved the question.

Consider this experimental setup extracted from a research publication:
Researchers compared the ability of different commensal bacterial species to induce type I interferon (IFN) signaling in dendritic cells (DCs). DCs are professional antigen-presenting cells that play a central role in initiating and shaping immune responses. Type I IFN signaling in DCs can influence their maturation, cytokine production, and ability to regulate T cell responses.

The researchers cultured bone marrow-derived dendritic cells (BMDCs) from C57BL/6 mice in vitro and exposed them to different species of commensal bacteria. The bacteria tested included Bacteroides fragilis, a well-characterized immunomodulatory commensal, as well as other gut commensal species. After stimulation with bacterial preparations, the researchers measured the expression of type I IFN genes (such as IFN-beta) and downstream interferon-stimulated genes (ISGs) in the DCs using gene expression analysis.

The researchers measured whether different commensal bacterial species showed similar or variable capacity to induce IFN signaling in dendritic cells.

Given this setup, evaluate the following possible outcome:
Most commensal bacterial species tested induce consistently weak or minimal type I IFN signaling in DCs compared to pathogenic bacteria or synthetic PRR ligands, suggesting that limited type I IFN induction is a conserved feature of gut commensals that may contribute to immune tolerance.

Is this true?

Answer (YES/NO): NO